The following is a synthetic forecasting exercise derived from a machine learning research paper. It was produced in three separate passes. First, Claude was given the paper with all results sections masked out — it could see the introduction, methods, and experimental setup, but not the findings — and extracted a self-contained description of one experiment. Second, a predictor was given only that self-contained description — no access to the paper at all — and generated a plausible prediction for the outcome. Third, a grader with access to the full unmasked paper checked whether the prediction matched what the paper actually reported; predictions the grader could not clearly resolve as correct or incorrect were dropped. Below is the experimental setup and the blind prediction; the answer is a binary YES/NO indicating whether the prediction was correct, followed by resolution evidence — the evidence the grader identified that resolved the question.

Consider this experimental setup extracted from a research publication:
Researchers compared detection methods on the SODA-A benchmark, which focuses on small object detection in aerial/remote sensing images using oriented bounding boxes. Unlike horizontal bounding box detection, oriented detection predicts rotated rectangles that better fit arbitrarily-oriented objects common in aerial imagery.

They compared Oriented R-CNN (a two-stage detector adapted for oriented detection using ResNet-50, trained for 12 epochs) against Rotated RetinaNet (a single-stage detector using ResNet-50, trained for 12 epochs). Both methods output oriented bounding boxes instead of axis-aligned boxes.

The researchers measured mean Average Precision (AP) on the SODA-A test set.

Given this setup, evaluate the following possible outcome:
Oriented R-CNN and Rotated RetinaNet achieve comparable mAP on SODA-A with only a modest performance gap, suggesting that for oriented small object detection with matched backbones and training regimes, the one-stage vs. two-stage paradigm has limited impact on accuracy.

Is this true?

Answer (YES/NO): NO